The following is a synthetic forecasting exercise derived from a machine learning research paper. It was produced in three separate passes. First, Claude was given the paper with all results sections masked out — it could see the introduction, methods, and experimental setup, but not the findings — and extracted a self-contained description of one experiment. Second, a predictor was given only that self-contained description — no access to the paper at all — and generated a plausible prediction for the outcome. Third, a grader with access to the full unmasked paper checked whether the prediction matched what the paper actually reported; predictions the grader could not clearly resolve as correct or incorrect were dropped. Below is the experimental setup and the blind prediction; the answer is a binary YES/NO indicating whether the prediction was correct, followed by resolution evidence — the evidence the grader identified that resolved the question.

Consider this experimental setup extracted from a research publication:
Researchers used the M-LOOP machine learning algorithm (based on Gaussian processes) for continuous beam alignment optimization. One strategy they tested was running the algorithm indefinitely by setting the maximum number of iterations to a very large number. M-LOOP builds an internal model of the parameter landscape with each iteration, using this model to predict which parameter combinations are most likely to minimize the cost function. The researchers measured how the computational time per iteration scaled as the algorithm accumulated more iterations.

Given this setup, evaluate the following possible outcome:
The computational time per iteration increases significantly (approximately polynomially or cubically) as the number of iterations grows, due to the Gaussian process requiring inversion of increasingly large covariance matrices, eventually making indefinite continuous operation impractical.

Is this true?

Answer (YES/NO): YES